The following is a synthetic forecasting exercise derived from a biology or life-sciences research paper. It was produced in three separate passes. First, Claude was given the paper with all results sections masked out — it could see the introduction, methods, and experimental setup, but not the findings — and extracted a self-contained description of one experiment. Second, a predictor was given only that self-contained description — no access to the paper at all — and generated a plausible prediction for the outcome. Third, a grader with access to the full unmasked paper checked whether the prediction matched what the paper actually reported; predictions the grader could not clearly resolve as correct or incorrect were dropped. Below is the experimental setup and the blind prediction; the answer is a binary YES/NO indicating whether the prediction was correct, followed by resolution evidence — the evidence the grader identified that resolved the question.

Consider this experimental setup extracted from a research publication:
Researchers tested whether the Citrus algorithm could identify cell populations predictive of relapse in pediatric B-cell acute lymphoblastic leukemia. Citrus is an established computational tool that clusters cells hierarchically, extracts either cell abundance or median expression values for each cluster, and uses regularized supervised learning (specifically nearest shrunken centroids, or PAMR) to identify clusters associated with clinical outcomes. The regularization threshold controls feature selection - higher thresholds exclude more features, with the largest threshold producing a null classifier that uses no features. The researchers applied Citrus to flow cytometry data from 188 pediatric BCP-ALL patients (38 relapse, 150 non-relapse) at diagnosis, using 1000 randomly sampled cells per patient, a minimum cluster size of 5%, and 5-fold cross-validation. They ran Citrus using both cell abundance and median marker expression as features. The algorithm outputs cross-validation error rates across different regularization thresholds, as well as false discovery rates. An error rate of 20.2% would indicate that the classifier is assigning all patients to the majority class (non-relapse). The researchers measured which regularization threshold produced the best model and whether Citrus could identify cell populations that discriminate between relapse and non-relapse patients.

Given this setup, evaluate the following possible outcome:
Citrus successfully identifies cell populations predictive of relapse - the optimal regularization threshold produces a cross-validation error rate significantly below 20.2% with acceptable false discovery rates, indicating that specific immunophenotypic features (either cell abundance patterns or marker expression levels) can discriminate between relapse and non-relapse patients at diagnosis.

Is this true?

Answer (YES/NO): NO